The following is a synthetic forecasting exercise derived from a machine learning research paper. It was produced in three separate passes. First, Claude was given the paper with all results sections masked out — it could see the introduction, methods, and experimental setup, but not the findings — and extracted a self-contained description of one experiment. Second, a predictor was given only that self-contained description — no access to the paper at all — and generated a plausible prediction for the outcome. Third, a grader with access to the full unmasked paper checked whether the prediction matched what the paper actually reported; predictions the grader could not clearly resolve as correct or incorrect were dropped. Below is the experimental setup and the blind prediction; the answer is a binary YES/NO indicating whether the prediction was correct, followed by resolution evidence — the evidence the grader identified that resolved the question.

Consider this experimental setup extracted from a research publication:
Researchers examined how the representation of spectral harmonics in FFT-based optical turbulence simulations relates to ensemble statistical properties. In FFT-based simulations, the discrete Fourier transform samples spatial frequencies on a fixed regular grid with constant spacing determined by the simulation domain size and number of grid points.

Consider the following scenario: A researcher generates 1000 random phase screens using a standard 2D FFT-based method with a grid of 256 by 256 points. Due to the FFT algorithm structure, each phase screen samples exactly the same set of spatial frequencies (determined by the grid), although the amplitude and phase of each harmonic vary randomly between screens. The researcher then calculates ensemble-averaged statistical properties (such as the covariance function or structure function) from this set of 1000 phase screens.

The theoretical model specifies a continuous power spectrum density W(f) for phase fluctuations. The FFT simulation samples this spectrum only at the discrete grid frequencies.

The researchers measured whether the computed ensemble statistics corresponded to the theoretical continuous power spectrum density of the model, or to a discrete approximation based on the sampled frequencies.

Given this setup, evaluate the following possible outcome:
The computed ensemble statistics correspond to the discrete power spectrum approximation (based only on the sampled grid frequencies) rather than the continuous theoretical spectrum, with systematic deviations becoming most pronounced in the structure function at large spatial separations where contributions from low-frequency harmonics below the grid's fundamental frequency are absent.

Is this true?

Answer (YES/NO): YES